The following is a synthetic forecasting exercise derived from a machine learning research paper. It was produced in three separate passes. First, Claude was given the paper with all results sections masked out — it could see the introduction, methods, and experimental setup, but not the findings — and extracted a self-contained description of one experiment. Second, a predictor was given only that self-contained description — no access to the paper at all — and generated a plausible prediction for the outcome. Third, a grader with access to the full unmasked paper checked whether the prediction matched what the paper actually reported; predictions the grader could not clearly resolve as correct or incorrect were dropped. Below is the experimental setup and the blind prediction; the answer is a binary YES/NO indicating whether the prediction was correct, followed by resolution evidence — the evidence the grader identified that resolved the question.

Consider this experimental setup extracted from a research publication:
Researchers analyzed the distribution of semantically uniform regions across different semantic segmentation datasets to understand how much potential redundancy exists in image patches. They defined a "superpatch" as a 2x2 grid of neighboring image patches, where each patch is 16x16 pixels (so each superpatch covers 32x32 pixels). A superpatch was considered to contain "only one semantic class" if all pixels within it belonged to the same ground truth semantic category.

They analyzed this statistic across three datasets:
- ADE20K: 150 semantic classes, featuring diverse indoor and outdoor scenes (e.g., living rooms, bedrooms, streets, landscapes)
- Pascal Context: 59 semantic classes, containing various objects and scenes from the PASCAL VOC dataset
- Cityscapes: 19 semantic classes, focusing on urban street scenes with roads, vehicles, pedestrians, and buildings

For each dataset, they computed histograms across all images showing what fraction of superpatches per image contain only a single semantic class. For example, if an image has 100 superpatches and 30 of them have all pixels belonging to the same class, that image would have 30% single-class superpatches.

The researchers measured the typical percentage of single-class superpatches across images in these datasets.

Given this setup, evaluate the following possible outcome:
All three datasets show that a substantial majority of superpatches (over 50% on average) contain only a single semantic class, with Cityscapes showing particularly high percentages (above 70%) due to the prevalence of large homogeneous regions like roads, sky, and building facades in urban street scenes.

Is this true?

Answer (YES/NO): NO